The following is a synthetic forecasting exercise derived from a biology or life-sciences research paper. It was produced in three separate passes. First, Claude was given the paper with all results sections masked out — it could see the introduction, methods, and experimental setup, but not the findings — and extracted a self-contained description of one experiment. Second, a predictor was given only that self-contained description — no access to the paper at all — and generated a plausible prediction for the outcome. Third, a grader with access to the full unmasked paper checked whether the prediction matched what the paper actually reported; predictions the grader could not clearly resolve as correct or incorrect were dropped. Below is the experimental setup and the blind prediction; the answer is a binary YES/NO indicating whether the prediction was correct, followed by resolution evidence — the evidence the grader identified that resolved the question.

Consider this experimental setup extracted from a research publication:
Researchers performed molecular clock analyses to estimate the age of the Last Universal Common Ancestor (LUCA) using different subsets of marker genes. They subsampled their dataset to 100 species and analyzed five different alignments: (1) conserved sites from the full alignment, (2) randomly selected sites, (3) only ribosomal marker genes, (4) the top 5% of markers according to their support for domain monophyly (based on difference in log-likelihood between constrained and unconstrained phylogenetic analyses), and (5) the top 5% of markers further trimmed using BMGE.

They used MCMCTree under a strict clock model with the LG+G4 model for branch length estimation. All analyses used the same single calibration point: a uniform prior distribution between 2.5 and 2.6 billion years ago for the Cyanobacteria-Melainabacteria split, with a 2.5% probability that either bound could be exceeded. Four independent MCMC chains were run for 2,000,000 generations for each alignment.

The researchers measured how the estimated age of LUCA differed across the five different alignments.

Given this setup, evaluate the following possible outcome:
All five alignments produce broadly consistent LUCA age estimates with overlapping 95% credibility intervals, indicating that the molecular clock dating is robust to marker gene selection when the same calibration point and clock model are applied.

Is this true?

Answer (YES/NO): NO